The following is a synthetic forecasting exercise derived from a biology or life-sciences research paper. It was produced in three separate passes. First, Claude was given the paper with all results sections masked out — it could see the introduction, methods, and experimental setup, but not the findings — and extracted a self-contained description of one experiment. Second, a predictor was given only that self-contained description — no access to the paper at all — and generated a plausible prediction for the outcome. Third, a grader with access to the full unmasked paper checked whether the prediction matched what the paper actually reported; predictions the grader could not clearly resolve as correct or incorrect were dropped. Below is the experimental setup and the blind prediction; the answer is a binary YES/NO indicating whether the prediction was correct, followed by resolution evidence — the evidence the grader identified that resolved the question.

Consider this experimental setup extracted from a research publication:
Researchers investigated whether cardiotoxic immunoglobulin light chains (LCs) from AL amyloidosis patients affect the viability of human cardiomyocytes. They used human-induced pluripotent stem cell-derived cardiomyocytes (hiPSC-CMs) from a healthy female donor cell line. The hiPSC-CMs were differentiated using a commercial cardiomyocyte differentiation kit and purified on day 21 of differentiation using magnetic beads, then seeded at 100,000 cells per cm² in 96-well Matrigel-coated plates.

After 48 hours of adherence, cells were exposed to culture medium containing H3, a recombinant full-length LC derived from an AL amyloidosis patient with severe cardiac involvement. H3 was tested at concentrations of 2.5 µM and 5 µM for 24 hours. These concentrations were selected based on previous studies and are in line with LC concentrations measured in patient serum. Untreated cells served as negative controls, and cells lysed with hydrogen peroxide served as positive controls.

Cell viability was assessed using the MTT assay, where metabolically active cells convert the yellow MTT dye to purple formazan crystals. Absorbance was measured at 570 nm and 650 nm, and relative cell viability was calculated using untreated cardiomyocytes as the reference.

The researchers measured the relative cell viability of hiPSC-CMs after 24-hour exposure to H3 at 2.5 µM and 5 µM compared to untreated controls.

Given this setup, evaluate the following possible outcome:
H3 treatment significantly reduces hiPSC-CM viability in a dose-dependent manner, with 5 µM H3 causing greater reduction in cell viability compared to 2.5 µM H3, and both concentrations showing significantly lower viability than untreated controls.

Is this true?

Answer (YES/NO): NO